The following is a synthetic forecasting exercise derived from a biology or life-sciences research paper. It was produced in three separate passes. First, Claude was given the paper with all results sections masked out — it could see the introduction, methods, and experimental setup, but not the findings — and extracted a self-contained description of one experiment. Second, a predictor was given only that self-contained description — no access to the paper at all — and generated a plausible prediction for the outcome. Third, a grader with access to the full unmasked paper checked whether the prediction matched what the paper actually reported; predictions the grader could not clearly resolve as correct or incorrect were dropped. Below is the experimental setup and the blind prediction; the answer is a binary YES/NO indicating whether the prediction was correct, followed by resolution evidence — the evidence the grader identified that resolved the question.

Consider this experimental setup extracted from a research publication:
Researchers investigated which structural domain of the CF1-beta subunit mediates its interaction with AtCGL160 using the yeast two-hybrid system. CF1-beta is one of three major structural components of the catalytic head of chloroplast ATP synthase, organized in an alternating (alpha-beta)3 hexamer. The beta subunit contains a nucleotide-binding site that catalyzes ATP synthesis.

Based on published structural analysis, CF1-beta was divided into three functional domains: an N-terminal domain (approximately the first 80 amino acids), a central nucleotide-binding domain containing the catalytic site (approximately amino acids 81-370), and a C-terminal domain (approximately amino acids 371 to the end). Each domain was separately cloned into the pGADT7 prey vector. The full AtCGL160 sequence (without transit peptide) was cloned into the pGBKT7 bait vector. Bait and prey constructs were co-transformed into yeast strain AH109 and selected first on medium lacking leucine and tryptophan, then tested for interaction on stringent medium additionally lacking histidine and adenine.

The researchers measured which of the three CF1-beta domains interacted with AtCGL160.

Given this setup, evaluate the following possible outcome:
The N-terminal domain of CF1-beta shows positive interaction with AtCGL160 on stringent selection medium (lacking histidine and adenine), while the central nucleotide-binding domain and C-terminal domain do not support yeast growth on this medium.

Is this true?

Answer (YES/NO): NO